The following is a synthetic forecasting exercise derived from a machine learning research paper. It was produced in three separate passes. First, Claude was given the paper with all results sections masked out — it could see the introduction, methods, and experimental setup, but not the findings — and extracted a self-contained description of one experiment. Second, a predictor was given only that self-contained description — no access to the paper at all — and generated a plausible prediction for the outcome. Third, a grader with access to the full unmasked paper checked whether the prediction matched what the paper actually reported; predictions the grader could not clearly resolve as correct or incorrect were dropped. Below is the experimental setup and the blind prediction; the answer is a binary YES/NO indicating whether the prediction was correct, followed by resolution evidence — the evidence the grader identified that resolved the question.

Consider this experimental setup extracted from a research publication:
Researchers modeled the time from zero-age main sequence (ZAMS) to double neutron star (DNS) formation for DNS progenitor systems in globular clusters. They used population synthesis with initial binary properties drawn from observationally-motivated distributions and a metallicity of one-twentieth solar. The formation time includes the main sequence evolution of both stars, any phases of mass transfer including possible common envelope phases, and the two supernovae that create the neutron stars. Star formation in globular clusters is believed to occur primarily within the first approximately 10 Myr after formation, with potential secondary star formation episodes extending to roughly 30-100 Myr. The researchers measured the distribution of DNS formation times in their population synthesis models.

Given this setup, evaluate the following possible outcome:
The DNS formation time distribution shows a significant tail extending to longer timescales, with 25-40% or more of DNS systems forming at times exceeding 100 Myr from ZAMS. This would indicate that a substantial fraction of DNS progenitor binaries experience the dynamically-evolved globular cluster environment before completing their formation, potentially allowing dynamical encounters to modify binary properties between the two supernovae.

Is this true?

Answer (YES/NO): NO